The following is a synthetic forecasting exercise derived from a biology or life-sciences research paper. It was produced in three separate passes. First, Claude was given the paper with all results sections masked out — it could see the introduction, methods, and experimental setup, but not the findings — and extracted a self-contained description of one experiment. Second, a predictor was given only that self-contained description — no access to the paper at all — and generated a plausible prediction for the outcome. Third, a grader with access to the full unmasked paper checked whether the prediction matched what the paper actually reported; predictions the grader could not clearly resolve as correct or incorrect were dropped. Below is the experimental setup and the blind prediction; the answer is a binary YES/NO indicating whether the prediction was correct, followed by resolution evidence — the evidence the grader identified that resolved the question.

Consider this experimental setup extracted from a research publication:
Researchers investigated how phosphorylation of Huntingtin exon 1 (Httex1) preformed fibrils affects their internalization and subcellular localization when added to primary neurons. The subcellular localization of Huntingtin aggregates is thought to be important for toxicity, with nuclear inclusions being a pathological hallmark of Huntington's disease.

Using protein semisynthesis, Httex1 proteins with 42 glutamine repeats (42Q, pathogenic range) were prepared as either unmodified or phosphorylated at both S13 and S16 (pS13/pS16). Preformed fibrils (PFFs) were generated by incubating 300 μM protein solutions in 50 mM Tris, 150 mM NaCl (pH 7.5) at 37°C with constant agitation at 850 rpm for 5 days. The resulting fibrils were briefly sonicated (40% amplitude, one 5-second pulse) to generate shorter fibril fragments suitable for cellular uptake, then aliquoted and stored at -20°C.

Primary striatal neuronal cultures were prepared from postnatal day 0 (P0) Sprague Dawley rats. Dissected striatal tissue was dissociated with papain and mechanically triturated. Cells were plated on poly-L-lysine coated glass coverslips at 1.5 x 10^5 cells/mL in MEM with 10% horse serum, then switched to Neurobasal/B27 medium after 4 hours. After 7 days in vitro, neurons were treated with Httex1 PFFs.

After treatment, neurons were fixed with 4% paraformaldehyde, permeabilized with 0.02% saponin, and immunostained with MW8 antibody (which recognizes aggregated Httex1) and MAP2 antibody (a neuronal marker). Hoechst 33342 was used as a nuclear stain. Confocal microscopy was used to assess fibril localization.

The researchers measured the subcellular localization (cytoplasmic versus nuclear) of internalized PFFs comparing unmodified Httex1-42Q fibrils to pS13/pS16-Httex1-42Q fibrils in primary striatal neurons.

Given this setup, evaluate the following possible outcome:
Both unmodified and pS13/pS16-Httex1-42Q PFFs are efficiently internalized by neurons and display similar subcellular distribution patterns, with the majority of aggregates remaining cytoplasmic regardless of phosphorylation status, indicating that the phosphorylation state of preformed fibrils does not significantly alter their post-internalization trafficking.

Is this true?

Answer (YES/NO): NO